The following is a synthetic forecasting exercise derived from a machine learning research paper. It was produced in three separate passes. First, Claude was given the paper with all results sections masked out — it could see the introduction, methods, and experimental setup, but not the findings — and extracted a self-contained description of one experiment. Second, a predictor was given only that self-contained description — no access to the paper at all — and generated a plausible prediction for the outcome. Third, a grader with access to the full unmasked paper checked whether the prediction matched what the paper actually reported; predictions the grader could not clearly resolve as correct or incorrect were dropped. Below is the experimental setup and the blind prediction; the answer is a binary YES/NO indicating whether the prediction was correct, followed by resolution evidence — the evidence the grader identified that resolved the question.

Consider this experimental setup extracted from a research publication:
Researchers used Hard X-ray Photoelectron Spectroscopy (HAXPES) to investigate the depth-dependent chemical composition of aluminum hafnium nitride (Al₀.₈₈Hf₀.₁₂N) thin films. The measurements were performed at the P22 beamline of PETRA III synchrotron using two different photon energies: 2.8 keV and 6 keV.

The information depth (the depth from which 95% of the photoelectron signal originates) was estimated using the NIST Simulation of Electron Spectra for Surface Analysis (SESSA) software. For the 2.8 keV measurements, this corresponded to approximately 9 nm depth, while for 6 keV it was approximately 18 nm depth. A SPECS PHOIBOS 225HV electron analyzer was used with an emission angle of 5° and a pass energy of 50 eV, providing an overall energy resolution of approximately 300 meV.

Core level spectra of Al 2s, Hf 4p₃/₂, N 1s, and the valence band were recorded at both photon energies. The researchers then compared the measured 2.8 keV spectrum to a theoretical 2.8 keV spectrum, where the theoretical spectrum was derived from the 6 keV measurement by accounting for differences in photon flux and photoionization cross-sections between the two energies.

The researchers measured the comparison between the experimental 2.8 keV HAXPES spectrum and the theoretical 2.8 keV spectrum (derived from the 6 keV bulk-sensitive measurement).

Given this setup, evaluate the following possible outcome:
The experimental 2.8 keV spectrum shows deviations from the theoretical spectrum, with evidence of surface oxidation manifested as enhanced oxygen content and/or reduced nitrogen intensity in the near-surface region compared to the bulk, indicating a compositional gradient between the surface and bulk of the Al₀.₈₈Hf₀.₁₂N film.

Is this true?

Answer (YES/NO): NO